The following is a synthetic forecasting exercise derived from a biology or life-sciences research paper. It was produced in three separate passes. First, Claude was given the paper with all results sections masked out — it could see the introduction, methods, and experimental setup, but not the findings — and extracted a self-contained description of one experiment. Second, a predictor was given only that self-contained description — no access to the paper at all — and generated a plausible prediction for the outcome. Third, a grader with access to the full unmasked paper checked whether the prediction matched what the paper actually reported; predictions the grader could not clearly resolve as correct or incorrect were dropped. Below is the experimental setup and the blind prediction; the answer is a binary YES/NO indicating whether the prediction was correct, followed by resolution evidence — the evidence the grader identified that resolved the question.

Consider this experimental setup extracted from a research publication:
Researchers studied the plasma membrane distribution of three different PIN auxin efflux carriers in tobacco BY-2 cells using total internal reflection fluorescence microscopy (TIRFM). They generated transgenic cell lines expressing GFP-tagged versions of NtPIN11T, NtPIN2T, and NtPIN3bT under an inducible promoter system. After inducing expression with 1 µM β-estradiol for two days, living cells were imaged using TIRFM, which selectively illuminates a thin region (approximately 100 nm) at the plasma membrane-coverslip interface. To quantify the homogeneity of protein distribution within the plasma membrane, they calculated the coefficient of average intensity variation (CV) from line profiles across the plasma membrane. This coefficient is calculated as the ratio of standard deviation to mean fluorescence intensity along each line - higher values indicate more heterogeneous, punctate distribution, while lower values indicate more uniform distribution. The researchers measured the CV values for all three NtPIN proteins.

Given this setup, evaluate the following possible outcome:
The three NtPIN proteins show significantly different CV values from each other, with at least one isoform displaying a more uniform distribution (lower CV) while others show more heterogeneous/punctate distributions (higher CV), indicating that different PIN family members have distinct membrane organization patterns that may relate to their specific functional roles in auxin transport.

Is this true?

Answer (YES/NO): YES